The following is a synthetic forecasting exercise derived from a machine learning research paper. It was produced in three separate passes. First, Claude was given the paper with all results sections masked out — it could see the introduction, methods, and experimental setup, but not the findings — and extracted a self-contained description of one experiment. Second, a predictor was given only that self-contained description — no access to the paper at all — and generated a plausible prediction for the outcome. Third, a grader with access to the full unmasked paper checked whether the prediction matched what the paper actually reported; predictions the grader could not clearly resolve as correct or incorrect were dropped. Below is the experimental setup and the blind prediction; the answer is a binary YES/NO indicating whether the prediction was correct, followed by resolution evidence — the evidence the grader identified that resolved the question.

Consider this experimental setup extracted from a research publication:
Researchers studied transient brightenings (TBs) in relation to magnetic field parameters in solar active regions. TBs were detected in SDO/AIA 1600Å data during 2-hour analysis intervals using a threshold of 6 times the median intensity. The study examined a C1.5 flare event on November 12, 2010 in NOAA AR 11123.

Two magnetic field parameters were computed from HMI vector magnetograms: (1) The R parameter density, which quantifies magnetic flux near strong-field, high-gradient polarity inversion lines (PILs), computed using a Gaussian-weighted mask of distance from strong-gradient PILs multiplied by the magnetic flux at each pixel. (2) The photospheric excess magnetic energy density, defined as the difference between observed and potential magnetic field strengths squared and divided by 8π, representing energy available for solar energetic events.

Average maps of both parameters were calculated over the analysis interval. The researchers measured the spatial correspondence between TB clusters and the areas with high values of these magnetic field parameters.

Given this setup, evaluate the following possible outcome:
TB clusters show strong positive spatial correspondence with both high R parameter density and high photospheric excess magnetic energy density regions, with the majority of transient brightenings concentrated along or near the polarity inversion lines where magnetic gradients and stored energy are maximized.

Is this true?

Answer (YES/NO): YES